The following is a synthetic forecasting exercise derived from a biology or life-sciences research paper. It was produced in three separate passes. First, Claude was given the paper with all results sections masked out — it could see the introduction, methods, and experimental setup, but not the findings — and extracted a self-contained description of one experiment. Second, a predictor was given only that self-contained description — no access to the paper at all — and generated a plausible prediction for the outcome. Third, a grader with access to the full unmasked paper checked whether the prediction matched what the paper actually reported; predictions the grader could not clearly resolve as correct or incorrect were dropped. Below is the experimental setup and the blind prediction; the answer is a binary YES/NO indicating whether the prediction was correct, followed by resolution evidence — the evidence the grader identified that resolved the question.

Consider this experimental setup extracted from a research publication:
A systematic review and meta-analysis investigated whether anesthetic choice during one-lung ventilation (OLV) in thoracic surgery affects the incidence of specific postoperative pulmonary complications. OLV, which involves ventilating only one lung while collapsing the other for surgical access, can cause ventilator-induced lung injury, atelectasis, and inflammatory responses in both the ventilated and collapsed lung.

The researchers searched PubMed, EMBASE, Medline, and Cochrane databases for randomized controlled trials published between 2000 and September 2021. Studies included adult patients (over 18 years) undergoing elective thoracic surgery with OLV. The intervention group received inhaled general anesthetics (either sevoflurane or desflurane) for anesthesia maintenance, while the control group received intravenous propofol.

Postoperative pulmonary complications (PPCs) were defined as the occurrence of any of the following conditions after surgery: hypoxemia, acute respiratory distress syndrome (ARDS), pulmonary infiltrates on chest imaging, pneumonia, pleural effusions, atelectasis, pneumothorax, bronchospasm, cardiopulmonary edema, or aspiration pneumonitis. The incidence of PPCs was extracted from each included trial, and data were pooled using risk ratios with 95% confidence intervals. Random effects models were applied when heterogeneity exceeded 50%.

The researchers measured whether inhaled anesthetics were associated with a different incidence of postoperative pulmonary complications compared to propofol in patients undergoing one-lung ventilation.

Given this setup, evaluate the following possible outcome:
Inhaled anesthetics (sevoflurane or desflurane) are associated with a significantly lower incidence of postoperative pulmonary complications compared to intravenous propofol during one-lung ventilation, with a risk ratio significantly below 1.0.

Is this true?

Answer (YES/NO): YES